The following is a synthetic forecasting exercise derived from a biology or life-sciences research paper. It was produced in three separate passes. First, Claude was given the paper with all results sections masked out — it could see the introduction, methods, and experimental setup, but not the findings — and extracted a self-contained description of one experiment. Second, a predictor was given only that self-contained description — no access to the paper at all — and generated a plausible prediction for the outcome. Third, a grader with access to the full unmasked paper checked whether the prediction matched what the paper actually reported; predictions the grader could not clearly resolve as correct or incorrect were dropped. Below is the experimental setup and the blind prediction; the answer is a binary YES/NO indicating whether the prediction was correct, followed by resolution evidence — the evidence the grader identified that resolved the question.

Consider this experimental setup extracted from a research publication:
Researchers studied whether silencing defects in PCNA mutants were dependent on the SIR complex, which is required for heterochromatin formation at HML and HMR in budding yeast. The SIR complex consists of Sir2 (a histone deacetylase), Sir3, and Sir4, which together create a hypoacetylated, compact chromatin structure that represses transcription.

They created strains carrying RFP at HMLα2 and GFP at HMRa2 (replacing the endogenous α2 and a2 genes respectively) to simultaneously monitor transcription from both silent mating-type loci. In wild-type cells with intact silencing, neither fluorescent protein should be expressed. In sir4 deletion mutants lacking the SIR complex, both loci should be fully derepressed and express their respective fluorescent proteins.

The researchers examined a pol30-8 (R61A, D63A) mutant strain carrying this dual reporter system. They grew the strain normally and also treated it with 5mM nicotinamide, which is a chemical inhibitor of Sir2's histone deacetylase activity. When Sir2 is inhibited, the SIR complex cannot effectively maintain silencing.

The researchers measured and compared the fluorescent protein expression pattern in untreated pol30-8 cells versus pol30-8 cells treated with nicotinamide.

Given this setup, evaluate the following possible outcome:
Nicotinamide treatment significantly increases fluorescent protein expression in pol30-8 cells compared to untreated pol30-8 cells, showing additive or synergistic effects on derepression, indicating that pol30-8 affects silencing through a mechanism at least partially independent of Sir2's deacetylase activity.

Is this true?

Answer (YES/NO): NO